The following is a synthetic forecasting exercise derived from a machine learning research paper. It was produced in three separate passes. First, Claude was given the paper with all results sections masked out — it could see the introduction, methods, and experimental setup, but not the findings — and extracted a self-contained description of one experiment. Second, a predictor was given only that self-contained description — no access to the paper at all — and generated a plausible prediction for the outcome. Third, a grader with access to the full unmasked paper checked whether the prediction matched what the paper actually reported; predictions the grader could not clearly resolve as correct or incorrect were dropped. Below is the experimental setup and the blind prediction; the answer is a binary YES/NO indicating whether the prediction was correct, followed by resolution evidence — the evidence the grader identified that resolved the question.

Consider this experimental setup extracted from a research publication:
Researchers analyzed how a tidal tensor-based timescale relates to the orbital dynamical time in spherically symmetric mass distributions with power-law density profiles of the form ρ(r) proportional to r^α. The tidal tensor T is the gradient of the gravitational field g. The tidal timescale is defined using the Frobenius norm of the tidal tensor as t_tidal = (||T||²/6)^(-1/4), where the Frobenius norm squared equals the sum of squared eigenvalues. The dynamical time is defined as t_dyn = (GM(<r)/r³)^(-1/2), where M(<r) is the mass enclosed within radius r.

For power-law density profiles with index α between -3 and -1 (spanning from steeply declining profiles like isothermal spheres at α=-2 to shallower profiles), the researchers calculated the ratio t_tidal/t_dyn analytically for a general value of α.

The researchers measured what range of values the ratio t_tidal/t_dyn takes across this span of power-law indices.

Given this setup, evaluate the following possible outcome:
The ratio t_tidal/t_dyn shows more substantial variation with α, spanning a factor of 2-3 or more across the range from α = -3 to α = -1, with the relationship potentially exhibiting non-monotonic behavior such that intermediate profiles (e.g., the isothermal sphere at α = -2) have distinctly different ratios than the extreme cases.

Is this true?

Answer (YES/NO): NO